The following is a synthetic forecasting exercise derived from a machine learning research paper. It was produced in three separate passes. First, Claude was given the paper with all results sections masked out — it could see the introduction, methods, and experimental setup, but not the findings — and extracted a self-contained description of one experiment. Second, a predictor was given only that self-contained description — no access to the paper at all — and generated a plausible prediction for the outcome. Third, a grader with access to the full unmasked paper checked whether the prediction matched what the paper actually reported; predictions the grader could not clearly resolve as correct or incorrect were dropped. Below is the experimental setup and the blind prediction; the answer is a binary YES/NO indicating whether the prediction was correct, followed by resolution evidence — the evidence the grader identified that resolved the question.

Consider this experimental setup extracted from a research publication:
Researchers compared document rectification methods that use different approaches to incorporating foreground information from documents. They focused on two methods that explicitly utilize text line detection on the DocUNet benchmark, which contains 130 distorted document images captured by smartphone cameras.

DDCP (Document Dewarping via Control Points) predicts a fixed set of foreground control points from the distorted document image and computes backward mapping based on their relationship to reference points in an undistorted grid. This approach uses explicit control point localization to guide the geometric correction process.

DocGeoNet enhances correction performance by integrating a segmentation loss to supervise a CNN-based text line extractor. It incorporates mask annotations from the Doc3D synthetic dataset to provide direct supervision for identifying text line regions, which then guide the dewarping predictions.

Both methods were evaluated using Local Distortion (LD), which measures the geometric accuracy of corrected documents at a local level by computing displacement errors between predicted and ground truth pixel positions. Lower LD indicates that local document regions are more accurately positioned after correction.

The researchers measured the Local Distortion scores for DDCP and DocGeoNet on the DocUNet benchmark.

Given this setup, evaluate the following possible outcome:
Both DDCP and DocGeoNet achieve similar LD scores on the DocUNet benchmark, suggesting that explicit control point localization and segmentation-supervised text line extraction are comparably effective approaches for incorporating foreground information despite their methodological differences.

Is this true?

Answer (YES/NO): NO